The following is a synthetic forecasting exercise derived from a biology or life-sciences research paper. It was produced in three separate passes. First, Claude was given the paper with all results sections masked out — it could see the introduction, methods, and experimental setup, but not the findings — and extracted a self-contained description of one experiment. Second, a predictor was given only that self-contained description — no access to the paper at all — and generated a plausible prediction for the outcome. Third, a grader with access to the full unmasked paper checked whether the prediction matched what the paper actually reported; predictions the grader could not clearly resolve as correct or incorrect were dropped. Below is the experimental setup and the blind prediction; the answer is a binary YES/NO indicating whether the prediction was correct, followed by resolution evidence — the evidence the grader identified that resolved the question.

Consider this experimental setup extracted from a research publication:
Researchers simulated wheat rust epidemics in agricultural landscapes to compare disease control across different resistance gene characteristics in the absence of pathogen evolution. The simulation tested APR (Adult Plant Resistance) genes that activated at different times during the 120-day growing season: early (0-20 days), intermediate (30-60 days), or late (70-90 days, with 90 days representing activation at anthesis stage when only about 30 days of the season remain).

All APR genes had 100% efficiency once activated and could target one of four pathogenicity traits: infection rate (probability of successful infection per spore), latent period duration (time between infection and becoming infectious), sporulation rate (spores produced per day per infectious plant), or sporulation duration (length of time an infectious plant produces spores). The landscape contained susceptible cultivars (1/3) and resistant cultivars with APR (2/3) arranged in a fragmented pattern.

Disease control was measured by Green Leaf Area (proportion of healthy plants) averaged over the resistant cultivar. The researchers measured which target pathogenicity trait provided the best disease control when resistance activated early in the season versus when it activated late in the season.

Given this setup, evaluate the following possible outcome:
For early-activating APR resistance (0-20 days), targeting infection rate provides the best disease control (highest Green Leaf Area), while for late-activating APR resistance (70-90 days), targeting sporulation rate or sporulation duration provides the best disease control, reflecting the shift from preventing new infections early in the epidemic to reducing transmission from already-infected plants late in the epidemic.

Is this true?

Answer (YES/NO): NO